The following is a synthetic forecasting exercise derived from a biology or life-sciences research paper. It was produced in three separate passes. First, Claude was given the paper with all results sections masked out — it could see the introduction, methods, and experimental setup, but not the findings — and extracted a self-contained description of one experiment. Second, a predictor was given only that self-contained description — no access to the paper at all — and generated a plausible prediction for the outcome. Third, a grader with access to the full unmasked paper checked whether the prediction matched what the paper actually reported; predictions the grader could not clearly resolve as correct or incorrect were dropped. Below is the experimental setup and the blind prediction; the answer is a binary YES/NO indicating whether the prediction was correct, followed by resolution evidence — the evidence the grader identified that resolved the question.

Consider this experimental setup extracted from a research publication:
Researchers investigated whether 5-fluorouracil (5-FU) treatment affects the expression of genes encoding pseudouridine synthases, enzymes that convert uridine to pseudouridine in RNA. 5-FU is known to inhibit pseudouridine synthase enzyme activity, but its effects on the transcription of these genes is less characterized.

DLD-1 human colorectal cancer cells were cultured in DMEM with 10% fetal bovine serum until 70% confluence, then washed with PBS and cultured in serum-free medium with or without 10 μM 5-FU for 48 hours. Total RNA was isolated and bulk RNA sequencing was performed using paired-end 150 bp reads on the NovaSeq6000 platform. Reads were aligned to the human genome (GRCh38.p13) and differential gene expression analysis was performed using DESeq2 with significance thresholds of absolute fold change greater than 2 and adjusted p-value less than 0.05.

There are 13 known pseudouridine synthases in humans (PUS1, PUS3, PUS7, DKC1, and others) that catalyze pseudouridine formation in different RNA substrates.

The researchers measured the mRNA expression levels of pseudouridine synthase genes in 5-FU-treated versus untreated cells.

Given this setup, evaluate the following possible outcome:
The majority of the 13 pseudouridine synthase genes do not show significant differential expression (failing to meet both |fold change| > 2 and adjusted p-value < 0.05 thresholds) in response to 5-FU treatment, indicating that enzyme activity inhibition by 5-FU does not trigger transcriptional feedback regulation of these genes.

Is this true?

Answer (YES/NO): NO